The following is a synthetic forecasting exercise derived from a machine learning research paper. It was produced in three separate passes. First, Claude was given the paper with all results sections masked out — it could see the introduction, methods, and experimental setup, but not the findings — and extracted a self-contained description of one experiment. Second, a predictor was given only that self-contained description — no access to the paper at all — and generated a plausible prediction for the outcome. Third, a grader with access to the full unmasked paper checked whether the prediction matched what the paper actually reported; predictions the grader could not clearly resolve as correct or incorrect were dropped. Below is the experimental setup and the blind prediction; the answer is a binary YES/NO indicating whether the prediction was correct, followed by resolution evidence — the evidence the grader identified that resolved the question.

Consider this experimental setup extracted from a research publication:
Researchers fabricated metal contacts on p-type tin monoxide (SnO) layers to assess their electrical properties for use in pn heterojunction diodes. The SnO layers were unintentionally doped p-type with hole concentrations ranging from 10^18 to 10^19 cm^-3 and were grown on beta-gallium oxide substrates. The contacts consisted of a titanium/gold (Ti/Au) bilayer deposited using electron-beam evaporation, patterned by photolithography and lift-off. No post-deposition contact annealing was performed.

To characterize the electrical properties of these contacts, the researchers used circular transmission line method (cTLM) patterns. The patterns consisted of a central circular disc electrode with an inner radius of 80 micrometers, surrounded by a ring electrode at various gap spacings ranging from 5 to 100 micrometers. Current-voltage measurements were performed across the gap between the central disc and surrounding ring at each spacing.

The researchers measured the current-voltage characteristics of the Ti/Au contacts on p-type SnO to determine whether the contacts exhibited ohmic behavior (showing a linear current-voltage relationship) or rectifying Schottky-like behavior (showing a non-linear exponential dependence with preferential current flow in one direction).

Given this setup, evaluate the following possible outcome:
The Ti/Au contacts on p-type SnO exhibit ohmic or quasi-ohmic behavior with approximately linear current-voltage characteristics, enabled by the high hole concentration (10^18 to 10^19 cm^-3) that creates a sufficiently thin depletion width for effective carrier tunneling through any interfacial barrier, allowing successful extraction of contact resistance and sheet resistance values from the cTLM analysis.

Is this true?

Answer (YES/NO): YES